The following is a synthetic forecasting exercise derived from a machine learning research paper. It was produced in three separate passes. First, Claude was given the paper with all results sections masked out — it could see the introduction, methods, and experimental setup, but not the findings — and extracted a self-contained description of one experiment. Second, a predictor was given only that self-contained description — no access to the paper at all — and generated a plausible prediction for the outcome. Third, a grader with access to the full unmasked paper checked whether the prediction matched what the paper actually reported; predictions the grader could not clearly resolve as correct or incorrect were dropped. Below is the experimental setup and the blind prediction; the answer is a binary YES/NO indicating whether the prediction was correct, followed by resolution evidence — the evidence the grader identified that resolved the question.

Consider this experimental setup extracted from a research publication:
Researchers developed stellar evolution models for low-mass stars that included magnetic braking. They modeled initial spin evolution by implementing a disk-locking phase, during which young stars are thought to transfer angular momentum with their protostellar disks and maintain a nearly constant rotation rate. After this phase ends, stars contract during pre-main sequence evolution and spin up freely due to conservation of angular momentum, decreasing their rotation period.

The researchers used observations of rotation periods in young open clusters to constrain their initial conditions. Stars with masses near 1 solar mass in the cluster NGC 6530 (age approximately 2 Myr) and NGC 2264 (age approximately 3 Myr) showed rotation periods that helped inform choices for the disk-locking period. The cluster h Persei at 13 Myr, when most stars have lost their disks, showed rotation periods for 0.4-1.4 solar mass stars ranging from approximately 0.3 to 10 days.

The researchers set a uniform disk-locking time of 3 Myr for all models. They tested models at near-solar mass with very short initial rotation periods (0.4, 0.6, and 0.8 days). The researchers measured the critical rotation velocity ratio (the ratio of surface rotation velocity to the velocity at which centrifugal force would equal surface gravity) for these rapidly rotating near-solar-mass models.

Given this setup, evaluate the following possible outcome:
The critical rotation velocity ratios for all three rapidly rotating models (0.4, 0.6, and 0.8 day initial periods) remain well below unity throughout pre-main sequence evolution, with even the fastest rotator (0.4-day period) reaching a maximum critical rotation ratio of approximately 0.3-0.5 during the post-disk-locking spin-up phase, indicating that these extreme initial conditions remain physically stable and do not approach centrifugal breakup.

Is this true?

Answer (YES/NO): NO